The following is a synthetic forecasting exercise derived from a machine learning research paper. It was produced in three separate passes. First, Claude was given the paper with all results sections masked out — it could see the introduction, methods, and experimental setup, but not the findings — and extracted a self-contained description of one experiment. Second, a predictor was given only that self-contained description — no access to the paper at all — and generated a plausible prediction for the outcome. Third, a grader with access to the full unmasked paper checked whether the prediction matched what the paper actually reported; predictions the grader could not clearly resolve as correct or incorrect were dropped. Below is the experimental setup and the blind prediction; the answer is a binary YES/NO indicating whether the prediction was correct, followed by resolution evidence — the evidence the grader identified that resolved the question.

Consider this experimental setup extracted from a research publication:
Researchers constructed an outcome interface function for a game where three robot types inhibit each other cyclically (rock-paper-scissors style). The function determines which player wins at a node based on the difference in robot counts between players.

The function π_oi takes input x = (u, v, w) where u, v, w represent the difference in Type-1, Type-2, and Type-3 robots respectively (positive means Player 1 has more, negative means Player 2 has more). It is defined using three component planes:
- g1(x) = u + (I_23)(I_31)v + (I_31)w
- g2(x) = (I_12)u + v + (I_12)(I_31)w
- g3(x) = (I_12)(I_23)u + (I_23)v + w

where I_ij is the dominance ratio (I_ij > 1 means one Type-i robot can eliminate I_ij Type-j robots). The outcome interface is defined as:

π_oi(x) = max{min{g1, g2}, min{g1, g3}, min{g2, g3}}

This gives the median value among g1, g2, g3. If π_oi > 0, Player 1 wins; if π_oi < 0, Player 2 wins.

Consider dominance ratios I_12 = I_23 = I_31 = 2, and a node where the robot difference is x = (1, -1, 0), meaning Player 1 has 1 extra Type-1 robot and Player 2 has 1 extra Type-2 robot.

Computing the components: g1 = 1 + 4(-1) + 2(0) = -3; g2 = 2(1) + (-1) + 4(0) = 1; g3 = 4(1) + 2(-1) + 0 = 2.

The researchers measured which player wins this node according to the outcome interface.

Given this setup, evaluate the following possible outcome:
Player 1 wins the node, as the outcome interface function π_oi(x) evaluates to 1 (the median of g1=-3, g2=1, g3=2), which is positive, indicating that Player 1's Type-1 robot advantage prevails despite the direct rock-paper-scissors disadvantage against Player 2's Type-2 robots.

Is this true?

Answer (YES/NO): YES